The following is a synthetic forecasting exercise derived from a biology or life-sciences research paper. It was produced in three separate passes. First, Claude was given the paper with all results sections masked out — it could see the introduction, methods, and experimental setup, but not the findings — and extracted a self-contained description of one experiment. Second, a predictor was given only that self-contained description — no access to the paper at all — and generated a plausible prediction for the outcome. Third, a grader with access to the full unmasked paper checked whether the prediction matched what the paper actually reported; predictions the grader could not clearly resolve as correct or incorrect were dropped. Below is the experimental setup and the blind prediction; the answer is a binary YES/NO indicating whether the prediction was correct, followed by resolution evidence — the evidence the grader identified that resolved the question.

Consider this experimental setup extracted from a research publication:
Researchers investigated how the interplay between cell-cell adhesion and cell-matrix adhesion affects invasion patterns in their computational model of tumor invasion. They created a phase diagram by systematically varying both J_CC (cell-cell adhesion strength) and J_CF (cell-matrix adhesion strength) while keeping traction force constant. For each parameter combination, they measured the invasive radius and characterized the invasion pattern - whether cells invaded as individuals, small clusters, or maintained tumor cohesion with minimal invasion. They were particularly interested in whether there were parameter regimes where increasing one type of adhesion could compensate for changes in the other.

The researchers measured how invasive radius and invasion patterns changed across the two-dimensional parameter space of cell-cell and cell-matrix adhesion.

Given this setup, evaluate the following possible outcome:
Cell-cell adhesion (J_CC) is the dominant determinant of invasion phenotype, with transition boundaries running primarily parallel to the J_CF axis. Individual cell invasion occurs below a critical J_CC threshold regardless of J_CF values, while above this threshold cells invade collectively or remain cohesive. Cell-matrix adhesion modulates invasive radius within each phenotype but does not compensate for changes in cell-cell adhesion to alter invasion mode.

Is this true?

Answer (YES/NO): NO